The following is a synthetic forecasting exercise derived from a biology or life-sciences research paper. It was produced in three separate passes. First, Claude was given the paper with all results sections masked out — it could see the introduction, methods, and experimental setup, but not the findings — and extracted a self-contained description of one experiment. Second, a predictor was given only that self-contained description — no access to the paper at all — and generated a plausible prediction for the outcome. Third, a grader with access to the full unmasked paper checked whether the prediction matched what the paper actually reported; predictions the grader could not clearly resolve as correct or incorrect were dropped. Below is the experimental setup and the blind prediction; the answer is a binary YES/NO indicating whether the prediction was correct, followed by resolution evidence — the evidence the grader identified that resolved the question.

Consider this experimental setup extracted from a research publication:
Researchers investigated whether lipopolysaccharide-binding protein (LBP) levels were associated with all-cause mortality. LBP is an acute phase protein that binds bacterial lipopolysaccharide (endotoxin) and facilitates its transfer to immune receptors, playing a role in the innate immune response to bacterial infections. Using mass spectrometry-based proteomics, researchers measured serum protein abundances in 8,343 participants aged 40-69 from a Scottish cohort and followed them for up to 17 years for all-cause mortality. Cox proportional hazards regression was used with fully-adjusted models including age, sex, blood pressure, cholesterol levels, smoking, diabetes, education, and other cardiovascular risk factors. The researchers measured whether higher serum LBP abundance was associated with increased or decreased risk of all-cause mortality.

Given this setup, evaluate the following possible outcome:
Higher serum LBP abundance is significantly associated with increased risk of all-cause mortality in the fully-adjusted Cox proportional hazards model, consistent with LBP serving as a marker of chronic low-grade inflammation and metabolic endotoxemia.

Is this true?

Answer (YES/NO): YES